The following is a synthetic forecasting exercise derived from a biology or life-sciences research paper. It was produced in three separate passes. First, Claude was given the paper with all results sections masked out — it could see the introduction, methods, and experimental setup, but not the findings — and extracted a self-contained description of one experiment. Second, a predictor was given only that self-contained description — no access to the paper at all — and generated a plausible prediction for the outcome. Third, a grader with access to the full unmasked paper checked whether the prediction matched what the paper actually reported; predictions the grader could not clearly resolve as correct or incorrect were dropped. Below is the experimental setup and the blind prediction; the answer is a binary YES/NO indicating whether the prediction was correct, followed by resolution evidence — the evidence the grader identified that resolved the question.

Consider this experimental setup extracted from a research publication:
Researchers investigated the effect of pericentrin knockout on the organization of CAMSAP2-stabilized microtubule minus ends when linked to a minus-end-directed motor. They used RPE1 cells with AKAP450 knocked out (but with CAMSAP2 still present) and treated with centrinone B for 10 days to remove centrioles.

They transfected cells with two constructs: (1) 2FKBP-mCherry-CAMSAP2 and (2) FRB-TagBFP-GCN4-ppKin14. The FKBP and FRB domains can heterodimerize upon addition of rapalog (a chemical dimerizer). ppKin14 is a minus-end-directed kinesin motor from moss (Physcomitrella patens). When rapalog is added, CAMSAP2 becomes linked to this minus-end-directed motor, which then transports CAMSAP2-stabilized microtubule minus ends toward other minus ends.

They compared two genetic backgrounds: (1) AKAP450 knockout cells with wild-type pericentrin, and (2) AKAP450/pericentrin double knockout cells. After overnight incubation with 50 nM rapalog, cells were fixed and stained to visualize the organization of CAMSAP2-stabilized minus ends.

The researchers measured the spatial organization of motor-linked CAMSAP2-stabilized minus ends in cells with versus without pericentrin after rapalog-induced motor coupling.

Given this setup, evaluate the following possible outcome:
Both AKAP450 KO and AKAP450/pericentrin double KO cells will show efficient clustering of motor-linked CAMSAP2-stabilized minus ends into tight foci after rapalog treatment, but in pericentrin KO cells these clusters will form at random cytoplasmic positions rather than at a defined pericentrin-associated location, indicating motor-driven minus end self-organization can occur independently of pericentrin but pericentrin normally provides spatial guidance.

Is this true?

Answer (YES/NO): NO